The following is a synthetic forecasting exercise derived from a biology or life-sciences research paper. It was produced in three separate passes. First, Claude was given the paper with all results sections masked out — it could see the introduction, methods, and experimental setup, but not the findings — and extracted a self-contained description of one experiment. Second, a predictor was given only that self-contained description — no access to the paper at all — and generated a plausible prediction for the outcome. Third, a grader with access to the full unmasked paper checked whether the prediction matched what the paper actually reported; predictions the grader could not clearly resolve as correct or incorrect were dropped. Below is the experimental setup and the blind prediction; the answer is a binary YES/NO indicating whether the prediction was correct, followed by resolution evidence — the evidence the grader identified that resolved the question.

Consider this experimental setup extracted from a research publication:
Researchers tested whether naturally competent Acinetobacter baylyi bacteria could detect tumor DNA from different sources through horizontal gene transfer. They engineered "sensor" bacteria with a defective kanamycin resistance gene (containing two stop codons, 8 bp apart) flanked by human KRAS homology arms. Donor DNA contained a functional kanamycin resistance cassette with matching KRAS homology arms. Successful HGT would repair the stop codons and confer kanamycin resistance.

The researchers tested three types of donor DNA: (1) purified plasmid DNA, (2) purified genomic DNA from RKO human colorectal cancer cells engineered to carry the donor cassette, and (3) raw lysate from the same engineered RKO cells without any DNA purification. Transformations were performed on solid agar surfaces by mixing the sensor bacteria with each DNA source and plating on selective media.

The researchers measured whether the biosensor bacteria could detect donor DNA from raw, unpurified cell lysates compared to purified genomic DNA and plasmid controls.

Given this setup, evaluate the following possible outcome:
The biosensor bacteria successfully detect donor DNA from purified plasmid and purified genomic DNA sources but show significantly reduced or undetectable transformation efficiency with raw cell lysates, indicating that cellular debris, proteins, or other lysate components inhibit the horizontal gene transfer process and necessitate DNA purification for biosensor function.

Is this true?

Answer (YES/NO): NO